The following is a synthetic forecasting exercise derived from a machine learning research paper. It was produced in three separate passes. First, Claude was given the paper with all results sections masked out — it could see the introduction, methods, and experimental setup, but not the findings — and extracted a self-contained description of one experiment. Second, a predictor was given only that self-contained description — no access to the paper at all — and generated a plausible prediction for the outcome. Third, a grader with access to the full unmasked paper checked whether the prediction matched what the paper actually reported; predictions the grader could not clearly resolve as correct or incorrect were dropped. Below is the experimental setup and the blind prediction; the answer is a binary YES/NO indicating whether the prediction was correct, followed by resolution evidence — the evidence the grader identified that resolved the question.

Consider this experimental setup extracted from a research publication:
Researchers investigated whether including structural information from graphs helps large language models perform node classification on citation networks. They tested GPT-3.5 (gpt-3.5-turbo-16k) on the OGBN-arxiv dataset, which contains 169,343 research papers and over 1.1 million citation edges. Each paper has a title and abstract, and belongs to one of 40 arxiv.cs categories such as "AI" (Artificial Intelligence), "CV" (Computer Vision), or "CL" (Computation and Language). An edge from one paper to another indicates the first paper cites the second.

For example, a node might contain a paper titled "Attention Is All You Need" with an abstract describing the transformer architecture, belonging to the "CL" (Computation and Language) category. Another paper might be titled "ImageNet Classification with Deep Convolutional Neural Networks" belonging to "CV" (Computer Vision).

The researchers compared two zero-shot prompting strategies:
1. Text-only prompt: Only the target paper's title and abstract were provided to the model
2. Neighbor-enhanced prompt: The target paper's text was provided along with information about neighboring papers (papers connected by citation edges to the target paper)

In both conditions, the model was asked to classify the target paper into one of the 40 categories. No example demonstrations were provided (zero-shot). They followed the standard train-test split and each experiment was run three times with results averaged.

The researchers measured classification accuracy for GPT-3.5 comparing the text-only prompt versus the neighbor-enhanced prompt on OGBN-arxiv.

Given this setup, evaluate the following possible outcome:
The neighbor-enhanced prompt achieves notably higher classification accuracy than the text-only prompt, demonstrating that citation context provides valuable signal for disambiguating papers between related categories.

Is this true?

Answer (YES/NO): NO